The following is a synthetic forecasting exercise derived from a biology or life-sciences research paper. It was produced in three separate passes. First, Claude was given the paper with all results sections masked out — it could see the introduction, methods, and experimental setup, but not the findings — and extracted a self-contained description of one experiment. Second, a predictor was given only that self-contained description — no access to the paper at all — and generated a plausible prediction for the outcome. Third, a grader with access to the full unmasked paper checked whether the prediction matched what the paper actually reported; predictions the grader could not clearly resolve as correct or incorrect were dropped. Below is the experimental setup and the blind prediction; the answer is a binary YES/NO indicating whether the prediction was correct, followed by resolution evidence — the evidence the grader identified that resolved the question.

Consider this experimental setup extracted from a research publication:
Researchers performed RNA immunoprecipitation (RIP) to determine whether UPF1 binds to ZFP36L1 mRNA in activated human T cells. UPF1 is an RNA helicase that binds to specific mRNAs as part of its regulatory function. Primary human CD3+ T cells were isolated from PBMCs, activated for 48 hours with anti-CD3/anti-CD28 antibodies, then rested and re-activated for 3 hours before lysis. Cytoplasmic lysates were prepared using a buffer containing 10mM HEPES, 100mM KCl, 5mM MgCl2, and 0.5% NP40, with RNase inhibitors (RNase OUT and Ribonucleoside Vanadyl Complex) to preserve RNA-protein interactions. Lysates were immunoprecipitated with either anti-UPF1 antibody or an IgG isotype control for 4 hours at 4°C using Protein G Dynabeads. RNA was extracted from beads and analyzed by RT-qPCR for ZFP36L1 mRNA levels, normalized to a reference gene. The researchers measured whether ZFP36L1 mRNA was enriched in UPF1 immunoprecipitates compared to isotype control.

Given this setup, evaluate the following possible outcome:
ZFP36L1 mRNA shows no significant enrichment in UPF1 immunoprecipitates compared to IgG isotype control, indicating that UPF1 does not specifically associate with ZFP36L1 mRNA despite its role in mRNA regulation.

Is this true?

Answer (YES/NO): NO